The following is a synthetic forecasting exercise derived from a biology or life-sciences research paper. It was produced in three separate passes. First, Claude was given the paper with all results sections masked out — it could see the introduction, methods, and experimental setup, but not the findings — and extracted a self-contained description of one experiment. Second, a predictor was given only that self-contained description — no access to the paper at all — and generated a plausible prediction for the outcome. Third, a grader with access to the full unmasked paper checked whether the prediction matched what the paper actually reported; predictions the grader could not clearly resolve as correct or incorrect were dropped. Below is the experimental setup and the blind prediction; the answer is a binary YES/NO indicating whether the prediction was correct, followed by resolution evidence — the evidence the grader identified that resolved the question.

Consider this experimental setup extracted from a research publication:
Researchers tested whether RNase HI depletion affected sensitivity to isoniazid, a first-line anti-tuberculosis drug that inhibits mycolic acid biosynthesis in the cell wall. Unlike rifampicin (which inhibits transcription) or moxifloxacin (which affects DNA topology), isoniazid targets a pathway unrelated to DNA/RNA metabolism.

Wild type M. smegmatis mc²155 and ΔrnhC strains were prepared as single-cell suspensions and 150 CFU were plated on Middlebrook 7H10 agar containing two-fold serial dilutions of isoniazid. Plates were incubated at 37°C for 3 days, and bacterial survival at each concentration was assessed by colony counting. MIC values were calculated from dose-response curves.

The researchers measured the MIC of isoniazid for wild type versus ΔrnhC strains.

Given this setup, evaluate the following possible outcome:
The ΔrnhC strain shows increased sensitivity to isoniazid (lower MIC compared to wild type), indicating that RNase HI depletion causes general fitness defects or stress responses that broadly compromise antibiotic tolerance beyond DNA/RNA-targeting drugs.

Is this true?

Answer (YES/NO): NO